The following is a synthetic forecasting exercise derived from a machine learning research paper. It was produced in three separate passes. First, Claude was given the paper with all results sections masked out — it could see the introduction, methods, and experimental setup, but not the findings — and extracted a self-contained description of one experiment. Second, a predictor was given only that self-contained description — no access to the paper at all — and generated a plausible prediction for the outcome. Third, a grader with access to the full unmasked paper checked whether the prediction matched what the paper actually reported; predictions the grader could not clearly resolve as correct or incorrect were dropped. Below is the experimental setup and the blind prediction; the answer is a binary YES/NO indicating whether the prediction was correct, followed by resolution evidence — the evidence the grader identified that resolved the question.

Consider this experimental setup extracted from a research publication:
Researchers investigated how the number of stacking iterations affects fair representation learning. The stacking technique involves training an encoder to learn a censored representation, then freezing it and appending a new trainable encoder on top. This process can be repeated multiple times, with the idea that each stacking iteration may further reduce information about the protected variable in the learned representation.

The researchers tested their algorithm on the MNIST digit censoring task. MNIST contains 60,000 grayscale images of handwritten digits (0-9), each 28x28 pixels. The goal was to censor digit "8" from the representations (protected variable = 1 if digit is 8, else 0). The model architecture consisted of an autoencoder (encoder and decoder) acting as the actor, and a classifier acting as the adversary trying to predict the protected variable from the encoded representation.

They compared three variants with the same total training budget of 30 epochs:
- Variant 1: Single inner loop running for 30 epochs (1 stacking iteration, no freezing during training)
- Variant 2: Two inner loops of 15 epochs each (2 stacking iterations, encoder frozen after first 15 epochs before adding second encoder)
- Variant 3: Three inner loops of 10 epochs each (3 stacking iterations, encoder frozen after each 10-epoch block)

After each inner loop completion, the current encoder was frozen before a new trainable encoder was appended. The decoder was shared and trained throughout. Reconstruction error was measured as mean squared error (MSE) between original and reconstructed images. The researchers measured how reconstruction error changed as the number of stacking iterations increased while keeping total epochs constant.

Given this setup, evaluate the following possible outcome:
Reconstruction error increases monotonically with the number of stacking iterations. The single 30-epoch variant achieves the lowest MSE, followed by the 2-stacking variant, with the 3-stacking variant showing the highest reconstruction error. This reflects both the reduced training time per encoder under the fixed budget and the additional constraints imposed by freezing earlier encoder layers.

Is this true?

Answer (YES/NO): YES